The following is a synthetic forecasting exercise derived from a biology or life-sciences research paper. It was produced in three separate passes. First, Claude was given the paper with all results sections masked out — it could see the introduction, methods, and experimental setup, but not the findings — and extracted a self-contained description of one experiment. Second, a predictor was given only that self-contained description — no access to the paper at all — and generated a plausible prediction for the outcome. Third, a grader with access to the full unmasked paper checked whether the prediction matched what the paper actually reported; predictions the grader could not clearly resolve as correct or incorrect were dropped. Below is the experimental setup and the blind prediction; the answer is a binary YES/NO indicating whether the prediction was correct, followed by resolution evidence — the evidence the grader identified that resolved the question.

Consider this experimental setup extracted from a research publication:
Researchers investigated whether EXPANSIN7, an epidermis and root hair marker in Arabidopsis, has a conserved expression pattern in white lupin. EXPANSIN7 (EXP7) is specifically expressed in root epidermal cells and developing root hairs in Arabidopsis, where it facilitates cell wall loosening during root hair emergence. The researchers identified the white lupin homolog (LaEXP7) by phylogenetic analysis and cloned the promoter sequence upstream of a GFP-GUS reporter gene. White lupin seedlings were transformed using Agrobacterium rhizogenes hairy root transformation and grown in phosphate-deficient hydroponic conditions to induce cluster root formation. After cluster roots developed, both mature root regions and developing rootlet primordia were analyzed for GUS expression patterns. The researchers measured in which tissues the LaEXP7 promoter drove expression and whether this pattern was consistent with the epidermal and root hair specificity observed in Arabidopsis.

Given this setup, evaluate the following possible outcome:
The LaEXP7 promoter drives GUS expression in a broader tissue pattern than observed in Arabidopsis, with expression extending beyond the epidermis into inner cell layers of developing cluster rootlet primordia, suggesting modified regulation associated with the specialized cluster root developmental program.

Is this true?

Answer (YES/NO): NO